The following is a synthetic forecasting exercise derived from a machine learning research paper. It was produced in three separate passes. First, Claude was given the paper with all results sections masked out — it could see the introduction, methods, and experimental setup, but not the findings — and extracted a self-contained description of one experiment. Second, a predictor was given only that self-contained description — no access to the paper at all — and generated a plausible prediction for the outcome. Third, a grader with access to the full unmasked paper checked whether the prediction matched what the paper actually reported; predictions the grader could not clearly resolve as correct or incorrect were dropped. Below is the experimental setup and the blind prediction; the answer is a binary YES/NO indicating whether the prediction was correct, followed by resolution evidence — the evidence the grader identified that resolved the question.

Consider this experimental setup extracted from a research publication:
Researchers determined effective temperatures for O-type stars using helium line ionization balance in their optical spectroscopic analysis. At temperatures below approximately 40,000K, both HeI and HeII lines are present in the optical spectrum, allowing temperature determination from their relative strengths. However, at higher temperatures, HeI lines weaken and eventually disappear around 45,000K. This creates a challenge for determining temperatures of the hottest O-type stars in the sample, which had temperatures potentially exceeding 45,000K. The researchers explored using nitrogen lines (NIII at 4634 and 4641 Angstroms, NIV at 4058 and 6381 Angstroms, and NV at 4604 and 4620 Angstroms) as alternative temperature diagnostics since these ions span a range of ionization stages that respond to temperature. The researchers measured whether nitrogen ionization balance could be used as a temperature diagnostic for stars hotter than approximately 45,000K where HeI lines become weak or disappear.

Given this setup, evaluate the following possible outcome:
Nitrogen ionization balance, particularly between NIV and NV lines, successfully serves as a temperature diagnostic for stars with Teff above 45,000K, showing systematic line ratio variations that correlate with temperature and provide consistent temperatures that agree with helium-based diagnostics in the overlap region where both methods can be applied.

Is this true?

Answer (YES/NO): NO